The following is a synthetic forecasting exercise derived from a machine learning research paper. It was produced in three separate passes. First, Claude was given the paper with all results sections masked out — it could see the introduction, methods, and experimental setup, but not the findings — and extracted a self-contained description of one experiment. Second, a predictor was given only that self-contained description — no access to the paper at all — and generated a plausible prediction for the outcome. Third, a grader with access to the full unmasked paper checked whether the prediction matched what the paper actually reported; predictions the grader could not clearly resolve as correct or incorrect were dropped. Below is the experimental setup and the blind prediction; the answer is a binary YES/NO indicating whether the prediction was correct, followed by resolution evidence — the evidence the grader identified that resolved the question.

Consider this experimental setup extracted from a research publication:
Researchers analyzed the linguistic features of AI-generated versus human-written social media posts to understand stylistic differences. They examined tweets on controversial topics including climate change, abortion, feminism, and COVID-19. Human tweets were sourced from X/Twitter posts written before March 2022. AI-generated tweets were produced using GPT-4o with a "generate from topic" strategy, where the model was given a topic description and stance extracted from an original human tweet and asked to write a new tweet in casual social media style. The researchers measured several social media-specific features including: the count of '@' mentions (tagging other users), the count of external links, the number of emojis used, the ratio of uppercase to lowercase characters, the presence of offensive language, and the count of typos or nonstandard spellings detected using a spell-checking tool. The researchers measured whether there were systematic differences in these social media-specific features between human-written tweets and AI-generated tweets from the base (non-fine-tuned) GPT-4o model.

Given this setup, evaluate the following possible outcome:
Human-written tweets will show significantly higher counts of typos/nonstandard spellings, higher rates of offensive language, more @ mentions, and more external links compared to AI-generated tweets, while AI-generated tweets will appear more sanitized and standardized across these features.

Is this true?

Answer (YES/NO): NO